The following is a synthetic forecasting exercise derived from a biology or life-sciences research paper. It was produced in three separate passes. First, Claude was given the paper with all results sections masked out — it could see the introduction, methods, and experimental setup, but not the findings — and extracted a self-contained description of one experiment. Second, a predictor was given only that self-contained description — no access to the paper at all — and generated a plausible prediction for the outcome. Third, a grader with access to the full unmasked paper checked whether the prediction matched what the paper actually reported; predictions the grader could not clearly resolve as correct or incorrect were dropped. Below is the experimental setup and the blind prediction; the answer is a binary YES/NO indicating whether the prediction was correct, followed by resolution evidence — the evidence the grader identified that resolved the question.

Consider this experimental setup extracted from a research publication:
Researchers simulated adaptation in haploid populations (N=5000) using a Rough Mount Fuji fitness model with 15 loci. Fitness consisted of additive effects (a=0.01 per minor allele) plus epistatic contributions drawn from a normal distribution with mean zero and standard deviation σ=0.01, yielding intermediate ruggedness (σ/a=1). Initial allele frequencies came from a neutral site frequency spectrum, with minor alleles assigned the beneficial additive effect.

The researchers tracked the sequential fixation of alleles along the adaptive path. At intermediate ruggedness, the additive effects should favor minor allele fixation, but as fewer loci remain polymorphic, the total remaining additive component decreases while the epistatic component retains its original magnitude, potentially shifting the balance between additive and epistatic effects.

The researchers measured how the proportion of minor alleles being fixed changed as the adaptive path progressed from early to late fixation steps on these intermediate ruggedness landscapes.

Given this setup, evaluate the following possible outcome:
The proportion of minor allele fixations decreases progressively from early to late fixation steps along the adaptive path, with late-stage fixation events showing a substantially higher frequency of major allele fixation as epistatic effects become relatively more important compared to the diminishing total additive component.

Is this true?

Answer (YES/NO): YES